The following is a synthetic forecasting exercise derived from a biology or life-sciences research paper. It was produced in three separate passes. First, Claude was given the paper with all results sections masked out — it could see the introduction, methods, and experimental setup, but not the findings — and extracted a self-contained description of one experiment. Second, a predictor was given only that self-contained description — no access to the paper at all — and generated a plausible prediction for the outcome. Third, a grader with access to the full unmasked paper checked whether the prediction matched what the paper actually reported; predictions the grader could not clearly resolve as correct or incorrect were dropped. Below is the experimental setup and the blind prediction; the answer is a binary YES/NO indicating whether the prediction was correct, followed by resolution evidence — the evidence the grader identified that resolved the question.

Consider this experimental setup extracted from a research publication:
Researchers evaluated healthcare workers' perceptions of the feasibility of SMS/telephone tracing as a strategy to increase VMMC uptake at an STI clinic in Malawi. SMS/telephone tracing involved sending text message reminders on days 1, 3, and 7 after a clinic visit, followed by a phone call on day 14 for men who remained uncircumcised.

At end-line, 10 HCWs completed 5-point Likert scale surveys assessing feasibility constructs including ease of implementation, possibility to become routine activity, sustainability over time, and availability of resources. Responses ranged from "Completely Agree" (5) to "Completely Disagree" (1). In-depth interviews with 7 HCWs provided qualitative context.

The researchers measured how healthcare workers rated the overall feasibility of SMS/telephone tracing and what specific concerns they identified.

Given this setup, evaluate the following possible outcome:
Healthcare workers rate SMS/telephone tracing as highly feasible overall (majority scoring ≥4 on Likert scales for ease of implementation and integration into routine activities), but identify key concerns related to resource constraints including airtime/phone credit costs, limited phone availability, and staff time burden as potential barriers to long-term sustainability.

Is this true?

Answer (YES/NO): NO